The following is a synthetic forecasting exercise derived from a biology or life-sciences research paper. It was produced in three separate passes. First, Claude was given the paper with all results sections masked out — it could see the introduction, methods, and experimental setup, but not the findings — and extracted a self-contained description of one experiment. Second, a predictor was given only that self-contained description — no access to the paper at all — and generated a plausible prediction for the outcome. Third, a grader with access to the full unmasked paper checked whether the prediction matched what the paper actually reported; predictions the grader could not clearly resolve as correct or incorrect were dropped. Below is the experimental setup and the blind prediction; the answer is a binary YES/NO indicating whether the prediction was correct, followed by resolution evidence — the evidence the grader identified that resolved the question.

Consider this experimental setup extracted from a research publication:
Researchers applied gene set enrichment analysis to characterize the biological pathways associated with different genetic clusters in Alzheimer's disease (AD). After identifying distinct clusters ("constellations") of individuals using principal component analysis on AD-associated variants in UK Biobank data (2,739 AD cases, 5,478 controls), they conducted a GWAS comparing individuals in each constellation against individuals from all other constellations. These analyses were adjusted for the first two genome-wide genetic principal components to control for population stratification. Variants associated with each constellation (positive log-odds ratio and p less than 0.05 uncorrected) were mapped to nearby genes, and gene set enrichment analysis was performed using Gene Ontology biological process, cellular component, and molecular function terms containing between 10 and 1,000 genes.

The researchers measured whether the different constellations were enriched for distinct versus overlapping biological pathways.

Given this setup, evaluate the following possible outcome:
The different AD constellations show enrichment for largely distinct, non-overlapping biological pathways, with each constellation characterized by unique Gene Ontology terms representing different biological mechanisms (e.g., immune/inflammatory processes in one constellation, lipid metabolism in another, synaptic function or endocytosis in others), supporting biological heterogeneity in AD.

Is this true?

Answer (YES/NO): NO